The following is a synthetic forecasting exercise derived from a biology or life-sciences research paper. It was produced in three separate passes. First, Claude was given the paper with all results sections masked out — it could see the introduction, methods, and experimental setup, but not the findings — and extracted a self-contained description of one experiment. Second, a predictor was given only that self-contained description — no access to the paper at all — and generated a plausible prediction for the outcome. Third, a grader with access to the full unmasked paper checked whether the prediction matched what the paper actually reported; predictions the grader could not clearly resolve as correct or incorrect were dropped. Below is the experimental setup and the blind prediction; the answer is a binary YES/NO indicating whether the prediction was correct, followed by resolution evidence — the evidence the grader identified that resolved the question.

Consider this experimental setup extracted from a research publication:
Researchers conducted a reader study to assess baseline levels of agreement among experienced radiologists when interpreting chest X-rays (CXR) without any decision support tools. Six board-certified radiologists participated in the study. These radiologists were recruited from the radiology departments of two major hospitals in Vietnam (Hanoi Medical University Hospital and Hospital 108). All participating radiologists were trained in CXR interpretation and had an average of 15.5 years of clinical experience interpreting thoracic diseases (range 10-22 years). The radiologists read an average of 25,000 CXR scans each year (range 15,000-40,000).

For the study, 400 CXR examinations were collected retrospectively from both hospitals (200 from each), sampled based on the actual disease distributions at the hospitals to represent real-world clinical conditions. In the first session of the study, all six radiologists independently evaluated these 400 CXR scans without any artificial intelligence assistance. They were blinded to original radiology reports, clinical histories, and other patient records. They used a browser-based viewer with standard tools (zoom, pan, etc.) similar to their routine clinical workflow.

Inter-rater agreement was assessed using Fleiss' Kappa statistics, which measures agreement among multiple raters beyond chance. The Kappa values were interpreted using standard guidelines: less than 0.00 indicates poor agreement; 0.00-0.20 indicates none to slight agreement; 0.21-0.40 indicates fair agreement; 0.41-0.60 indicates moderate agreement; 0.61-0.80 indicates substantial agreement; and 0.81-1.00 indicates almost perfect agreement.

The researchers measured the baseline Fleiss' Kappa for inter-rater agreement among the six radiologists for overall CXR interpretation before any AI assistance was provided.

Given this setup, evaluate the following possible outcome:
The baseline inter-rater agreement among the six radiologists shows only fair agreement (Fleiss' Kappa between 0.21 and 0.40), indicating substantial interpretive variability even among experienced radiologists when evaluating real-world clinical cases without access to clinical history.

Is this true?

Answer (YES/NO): NO